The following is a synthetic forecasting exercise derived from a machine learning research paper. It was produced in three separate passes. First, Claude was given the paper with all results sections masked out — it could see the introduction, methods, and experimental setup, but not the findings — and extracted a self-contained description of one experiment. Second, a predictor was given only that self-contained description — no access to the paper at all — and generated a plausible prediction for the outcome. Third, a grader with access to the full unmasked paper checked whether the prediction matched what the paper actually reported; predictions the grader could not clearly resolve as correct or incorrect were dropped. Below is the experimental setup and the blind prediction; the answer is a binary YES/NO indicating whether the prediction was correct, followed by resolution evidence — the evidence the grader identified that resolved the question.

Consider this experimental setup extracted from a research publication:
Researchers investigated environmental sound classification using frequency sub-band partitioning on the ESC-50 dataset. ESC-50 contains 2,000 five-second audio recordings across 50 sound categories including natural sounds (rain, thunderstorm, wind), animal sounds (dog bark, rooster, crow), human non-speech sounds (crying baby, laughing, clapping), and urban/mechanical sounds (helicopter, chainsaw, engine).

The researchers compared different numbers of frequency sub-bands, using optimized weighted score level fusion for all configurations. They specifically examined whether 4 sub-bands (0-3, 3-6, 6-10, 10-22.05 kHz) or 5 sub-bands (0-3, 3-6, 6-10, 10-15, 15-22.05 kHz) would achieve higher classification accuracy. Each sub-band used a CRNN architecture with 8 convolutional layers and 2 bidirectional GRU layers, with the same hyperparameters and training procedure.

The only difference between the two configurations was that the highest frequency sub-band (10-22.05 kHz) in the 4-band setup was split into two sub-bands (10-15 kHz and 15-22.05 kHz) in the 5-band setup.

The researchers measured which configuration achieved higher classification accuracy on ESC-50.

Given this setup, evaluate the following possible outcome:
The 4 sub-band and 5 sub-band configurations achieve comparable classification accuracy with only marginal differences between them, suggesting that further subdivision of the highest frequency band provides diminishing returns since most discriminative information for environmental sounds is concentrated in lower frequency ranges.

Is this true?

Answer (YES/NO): YES